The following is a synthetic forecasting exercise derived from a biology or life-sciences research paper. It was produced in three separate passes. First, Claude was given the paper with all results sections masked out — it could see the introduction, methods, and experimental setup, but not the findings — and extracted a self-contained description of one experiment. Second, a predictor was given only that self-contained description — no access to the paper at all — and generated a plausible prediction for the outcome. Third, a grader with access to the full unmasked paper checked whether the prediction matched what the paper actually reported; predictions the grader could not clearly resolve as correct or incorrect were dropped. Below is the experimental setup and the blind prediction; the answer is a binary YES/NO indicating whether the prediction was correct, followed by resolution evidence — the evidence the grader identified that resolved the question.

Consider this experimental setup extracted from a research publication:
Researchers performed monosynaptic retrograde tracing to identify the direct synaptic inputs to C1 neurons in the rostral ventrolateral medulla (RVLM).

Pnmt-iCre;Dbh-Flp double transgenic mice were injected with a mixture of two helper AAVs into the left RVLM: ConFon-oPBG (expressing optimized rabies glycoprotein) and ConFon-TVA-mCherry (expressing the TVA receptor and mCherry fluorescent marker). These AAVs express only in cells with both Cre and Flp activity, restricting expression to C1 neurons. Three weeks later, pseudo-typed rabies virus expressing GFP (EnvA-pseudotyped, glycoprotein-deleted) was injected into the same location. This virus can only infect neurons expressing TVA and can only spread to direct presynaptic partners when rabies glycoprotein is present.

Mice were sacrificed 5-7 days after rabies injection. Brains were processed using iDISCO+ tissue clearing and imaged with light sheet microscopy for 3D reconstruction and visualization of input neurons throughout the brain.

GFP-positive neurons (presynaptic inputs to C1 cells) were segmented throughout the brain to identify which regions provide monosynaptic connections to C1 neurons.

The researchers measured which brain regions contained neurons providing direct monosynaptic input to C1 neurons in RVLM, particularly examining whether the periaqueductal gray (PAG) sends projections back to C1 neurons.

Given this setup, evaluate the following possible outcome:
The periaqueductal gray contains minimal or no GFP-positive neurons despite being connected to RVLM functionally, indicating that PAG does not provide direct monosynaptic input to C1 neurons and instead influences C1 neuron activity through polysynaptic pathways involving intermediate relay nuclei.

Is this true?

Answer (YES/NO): NO